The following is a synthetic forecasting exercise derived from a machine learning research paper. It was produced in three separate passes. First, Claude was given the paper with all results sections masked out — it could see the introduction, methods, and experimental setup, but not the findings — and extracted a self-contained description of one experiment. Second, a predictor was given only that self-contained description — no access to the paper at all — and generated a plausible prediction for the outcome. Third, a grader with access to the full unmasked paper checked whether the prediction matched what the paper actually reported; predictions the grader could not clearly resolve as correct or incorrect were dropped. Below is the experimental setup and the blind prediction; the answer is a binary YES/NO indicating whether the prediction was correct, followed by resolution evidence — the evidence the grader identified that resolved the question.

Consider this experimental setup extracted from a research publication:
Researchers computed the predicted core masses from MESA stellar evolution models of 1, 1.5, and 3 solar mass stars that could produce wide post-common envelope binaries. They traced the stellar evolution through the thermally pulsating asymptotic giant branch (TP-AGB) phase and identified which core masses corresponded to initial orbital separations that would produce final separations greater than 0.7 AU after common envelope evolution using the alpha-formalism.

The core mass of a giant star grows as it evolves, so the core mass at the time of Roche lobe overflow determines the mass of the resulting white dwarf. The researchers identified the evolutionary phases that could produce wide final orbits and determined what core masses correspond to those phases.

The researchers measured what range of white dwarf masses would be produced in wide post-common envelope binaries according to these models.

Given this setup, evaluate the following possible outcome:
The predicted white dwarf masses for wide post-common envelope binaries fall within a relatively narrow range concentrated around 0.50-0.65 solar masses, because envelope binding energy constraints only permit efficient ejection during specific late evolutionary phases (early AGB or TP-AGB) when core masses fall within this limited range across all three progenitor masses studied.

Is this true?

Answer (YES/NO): NO